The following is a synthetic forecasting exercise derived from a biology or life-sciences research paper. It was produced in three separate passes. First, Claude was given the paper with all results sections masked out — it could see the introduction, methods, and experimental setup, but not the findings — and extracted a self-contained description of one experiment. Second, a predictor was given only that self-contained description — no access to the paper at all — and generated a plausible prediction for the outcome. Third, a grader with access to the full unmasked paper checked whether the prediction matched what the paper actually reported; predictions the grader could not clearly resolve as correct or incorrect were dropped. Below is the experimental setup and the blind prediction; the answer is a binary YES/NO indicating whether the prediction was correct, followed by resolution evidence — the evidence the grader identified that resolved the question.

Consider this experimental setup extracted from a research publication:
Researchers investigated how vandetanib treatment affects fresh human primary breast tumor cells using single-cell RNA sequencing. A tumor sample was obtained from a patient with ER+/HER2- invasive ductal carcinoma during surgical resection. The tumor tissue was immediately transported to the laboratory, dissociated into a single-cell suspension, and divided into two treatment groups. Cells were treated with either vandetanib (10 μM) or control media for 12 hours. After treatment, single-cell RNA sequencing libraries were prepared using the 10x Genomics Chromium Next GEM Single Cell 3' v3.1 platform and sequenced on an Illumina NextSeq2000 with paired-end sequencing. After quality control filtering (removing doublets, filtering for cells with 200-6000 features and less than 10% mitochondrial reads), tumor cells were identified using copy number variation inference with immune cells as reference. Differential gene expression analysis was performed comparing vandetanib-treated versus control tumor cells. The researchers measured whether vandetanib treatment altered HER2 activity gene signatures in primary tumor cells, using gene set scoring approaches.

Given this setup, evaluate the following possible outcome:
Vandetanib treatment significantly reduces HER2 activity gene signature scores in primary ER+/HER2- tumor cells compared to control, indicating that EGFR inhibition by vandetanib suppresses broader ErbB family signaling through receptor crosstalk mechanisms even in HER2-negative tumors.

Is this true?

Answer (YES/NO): NO